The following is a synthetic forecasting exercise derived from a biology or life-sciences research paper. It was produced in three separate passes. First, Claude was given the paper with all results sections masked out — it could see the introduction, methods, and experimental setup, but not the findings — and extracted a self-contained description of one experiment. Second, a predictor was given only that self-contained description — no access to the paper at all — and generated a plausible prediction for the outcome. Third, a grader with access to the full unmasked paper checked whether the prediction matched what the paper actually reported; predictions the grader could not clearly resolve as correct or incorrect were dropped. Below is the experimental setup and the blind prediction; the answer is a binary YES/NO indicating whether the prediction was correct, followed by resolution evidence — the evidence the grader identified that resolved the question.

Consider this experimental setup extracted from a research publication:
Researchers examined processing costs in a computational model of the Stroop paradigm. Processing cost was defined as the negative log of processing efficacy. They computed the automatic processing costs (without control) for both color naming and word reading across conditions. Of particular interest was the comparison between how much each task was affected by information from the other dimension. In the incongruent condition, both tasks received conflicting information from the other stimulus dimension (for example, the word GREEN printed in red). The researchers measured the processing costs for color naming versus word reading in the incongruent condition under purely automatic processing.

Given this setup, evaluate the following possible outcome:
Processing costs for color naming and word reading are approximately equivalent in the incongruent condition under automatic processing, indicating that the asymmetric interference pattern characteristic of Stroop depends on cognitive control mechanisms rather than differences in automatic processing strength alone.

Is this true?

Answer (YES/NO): NO